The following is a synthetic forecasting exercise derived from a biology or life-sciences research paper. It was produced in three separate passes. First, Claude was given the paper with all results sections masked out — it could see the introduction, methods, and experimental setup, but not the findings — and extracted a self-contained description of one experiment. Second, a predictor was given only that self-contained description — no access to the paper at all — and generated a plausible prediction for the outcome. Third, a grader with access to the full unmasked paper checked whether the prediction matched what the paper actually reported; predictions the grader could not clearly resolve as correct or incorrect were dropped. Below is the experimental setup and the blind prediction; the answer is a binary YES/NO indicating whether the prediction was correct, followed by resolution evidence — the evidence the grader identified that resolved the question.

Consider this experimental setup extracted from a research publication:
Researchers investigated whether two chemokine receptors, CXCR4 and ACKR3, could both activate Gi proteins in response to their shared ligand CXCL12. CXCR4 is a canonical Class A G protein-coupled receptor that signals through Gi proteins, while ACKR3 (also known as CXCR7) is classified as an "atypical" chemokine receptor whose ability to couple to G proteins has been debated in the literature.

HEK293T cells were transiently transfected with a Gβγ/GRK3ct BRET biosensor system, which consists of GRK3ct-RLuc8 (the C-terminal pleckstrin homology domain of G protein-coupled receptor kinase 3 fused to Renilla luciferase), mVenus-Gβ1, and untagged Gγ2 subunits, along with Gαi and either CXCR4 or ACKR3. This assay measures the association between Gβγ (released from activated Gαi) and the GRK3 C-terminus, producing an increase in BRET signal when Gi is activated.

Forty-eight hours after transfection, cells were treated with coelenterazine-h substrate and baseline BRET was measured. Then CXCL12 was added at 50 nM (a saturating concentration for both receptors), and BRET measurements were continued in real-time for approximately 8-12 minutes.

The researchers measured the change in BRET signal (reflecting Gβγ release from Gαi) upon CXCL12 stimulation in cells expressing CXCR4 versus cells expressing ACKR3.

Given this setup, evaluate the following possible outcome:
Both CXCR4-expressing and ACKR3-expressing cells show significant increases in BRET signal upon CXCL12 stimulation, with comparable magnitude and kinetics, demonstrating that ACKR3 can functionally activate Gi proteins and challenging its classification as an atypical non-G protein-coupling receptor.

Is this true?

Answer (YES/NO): NO